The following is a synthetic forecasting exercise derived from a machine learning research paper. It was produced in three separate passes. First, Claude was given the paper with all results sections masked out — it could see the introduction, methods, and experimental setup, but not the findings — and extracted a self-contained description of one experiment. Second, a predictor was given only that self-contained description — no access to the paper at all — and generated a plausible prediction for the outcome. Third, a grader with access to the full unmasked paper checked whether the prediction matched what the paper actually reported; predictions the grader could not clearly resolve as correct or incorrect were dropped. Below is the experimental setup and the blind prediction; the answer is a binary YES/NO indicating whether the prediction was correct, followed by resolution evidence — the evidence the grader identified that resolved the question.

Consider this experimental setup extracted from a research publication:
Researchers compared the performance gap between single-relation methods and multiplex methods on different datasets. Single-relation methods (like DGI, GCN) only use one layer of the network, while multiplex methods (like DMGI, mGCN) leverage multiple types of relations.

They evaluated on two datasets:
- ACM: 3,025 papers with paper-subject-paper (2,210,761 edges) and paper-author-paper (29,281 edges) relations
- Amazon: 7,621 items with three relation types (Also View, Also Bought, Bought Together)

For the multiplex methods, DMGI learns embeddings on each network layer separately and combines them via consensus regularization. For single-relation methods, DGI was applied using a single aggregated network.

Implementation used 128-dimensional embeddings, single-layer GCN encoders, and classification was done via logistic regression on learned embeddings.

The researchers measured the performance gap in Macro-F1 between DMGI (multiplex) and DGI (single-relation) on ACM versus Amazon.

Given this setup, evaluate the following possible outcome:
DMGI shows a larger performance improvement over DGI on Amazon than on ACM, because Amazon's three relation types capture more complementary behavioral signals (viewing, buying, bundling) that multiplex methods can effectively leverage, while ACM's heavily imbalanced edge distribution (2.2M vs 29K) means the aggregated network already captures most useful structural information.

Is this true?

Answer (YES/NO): YES